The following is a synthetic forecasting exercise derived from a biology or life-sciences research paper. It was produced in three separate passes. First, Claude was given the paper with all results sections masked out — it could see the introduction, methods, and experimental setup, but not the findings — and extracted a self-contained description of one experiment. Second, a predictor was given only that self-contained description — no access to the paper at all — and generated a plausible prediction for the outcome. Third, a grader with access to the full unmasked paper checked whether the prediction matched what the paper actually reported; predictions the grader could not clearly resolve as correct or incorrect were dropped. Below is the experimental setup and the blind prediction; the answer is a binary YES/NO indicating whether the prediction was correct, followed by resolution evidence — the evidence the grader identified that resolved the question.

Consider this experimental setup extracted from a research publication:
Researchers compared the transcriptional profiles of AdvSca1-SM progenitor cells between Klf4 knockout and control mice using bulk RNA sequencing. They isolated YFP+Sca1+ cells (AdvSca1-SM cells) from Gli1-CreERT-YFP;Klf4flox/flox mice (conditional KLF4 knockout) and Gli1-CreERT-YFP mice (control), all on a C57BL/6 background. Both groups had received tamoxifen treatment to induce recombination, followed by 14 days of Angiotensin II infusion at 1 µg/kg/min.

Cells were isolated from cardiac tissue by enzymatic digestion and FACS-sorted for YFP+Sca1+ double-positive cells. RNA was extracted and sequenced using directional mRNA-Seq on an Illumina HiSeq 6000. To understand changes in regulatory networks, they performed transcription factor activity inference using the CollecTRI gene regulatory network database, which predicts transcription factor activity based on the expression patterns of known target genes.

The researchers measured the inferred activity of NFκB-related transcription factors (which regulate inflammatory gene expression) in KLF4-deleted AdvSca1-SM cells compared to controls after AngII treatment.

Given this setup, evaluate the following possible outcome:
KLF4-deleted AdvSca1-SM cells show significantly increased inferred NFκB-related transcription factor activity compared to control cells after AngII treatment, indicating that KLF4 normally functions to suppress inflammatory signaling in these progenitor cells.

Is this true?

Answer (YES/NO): NO